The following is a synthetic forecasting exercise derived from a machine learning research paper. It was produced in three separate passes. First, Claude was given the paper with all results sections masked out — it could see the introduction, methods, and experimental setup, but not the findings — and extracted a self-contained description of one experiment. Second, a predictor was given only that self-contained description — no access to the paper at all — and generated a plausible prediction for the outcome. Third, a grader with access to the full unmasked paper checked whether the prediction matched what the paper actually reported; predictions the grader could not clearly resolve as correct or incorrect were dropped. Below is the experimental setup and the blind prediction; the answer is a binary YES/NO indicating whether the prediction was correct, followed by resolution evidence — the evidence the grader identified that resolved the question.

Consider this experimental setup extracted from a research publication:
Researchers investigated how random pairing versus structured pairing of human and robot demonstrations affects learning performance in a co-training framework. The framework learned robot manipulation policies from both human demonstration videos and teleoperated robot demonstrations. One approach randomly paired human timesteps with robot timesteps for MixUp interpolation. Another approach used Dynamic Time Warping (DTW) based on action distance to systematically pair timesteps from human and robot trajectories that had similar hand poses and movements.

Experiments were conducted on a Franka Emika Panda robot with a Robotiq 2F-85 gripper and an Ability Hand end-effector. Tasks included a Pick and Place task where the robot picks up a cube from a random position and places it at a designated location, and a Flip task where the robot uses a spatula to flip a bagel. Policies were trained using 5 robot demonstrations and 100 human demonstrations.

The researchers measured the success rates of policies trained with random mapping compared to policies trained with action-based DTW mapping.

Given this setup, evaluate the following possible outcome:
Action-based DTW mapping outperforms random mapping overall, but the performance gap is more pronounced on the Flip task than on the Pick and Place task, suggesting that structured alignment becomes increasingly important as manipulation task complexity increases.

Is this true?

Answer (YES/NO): NO